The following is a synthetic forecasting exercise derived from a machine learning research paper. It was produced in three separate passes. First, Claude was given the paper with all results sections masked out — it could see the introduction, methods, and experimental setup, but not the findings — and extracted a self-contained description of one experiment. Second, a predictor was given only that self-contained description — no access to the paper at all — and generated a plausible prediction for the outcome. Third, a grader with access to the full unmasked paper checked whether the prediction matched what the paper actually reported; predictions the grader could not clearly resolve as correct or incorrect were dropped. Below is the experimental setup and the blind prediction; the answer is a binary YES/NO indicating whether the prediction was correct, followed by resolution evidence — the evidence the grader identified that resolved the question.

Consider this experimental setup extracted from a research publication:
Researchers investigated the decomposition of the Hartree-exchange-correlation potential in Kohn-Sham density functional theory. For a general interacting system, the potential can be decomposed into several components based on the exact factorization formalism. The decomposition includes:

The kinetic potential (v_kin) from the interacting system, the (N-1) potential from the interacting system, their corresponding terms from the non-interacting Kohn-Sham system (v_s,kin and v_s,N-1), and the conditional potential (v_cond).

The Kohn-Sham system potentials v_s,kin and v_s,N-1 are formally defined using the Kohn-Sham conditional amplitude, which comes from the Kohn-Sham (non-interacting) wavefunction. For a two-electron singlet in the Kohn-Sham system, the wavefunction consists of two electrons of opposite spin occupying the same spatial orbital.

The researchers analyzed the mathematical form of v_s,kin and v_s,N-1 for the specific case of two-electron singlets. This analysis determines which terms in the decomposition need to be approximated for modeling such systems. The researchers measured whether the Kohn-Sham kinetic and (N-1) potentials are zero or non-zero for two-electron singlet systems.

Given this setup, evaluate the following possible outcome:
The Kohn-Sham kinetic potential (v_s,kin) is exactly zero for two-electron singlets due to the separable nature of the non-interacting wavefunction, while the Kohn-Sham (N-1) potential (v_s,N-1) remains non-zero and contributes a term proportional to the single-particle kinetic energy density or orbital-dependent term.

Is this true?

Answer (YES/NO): NO